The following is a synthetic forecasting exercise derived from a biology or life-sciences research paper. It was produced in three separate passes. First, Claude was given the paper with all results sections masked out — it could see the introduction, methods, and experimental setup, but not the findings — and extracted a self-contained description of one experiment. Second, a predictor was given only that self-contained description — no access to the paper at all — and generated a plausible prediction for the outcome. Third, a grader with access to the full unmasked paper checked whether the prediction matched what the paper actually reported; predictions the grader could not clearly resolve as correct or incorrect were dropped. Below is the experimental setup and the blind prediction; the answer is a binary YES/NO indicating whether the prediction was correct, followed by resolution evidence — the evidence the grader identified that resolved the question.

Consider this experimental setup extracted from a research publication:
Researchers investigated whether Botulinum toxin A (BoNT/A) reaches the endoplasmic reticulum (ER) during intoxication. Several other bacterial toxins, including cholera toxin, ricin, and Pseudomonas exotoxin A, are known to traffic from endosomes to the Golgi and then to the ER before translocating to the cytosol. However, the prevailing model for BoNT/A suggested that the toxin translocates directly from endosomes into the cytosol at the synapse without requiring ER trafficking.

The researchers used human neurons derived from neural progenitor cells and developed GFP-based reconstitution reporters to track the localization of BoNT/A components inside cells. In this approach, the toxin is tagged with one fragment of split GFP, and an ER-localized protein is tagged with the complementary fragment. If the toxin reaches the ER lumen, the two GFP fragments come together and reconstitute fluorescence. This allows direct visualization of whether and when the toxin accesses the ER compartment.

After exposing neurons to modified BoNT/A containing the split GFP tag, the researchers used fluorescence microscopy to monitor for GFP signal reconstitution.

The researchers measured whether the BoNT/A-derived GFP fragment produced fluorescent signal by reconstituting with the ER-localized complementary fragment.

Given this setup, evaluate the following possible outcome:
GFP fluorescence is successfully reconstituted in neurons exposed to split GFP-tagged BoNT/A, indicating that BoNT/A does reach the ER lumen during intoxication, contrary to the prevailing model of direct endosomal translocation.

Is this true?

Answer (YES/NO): YES